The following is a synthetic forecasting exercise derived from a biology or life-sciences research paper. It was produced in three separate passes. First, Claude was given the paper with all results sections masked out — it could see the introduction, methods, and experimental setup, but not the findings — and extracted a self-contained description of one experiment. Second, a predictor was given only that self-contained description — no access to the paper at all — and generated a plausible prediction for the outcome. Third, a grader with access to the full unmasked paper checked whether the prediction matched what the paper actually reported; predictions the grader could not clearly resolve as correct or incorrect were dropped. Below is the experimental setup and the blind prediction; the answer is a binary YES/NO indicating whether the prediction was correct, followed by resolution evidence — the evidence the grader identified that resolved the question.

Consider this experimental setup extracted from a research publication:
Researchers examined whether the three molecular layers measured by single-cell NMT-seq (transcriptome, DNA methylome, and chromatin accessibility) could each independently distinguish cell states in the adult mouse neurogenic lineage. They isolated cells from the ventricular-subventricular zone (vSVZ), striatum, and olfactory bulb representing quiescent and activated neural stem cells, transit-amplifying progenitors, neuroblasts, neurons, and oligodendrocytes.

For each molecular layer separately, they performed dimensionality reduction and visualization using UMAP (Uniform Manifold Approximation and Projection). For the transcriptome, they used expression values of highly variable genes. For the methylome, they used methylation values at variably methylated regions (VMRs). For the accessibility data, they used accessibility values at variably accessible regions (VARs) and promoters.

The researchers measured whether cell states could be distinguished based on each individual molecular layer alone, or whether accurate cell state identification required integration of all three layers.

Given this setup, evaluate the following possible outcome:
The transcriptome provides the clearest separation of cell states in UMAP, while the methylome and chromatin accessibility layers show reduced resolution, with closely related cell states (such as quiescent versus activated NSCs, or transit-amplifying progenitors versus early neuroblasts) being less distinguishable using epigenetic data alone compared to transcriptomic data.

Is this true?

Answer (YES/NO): NO